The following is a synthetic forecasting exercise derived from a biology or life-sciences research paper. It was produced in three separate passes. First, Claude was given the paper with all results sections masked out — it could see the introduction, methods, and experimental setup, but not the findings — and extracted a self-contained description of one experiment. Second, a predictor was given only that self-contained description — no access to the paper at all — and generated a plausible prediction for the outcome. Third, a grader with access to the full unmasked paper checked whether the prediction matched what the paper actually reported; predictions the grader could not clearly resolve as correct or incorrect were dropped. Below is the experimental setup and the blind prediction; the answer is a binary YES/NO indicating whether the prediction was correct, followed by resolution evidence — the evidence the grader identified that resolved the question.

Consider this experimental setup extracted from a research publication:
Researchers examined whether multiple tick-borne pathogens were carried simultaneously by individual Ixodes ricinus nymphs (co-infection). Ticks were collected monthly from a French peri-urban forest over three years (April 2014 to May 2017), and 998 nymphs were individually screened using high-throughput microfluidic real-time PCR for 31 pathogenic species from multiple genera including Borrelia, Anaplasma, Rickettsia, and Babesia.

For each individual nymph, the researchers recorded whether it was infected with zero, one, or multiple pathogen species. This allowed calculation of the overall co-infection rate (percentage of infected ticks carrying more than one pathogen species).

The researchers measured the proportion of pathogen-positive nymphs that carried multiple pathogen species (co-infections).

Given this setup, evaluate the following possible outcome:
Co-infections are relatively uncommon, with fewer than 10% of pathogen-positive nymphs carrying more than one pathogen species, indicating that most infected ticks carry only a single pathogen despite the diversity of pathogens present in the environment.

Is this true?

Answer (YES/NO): YES